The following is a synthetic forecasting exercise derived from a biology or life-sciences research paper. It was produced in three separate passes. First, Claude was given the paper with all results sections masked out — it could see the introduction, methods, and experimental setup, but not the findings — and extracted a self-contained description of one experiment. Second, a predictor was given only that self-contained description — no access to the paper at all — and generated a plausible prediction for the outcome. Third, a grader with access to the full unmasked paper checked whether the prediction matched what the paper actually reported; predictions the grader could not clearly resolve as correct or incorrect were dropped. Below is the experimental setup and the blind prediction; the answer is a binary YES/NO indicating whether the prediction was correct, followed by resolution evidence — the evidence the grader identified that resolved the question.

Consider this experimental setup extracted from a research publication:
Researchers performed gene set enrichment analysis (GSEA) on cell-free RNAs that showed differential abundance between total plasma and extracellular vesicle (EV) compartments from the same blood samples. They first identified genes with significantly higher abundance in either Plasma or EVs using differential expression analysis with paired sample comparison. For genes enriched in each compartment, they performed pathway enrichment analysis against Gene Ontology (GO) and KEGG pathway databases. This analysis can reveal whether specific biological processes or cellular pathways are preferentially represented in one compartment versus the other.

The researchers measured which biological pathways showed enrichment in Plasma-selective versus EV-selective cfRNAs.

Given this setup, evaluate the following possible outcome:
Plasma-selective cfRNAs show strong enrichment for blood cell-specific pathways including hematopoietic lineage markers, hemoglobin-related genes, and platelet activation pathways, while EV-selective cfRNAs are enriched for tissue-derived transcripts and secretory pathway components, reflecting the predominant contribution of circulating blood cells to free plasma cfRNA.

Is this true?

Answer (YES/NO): NO